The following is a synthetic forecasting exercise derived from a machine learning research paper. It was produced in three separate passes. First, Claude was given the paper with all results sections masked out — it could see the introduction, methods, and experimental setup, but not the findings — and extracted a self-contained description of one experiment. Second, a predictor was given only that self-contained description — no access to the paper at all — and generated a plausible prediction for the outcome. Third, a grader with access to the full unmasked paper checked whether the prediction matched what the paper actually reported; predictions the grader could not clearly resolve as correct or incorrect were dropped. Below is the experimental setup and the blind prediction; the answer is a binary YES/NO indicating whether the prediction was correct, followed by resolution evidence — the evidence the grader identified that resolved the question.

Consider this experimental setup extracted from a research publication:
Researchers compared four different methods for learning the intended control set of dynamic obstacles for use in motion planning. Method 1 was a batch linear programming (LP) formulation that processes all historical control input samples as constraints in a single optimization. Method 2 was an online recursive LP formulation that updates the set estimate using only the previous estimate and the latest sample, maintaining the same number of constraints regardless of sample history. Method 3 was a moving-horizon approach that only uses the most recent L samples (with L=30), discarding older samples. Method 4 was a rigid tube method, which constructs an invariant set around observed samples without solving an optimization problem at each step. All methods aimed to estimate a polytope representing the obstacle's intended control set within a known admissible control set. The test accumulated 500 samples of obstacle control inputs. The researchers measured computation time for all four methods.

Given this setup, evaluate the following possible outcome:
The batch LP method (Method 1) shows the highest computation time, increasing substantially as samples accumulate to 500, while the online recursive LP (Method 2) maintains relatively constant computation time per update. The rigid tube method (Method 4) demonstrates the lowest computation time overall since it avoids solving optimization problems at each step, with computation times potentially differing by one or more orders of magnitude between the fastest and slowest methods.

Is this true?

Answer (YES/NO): YES